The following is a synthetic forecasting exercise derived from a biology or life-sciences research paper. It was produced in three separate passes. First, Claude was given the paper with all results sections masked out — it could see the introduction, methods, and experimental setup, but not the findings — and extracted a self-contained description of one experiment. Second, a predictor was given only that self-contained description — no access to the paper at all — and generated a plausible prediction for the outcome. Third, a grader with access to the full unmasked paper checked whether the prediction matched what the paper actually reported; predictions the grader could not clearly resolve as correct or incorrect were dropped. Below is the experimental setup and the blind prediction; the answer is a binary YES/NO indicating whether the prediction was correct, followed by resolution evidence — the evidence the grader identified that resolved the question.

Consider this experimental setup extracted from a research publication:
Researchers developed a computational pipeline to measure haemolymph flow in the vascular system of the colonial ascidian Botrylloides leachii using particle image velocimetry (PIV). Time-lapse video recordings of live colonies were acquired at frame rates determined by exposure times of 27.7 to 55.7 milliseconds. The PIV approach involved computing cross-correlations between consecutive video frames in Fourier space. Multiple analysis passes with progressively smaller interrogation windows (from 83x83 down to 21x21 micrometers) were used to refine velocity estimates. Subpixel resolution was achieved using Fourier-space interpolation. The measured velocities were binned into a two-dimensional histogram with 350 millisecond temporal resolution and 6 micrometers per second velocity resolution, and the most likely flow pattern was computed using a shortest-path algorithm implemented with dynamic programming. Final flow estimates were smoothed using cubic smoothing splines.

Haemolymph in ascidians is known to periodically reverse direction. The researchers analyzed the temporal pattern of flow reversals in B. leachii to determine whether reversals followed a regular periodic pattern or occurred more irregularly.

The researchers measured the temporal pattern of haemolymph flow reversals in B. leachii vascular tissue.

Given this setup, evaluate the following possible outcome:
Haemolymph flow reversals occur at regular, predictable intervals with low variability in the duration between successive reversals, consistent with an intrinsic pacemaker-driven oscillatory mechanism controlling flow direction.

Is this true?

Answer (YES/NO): NO